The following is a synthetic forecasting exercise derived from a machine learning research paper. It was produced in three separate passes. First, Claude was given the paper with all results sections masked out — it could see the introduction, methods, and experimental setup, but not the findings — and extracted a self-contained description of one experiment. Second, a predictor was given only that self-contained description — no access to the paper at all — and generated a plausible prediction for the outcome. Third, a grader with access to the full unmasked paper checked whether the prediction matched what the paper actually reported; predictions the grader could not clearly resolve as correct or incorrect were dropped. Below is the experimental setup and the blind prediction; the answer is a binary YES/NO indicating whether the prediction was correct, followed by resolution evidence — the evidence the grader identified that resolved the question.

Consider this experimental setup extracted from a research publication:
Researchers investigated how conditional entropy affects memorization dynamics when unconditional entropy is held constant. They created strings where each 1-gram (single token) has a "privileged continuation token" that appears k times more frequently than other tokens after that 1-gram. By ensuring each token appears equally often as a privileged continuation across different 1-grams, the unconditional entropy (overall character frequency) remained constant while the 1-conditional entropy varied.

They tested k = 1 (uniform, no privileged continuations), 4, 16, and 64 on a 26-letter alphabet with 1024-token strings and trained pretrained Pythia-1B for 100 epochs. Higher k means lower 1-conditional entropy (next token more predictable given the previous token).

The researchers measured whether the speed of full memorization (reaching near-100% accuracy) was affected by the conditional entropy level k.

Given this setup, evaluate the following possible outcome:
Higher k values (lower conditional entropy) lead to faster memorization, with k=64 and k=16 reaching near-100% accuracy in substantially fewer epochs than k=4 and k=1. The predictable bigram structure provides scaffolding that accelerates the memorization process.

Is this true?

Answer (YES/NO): NO